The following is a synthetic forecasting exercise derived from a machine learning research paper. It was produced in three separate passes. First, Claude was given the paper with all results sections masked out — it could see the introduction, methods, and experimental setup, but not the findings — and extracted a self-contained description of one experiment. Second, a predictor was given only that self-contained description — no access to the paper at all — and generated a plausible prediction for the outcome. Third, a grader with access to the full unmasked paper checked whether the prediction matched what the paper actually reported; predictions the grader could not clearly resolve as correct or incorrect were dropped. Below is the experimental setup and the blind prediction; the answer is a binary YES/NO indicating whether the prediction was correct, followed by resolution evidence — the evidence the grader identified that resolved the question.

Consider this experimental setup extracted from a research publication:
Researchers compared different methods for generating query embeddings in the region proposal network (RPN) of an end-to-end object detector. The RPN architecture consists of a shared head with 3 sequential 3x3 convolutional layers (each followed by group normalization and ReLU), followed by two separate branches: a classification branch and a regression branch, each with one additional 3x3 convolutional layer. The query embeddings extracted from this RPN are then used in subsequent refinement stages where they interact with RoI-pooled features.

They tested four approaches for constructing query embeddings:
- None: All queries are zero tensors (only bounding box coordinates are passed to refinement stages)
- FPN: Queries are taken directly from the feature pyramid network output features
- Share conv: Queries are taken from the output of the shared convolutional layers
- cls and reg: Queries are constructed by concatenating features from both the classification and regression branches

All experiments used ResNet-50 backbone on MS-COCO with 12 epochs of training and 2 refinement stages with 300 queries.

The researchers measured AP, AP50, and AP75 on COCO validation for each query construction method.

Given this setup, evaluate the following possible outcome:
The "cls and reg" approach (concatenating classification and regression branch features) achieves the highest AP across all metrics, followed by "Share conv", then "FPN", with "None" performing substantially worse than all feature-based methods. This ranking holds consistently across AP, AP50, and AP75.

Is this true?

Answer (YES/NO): NO